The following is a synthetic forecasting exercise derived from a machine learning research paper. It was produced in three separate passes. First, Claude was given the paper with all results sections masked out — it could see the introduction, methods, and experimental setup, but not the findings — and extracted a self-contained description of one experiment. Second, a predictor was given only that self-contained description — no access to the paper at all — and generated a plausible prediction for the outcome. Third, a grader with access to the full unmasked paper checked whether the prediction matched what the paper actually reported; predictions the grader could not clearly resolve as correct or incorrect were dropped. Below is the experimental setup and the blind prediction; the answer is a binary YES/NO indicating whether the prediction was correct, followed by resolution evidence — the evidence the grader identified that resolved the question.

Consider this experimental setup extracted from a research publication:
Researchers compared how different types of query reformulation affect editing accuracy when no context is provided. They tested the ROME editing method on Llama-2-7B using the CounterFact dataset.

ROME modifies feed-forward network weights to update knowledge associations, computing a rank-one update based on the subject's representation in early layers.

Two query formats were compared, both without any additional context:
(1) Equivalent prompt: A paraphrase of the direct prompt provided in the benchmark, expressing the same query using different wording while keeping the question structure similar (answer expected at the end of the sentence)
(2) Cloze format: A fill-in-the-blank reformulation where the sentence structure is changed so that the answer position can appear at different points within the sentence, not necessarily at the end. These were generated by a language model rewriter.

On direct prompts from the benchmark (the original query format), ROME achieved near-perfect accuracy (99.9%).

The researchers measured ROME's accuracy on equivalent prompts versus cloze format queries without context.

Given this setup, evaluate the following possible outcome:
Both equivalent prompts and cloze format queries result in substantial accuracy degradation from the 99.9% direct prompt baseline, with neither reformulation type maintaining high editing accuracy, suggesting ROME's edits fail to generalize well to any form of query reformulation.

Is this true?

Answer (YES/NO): YES